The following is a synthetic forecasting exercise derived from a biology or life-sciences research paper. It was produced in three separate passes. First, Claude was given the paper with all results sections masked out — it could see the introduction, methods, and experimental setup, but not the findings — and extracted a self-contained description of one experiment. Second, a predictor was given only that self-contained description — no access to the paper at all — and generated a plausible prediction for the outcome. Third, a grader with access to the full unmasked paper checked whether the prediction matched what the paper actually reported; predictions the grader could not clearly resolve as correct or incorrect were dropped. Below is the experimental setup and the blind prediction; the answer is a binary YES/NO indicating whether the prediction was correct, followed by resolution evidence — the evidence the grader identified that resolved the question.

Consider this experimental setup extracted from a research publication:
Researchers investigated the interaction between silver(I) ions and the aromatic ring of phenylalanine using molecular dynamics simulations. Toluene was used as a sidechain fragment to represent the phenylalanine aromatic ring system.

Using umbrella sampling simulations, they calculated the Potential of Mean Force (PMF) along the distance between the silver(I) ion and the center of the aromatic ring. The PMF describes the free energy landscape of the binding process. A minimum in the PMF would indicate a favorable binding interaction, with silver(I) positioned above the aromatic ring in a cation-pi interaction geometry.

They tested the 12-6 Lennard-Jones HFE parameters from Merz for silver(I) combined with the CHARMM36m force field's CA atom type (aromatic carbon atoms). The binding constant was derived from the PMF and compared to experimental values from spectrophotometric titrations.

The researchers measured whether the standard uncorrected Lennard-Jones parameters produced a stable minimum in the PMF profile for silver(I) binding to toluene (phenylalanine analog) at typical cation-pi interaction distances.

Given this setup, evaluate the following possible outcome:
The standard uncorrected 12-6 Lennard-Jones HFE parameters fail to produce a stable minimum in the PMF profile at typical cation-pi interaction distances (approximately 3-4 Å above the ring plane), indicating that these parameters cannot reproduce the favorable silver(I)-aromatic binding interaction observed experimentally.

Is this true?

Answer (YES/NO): YES